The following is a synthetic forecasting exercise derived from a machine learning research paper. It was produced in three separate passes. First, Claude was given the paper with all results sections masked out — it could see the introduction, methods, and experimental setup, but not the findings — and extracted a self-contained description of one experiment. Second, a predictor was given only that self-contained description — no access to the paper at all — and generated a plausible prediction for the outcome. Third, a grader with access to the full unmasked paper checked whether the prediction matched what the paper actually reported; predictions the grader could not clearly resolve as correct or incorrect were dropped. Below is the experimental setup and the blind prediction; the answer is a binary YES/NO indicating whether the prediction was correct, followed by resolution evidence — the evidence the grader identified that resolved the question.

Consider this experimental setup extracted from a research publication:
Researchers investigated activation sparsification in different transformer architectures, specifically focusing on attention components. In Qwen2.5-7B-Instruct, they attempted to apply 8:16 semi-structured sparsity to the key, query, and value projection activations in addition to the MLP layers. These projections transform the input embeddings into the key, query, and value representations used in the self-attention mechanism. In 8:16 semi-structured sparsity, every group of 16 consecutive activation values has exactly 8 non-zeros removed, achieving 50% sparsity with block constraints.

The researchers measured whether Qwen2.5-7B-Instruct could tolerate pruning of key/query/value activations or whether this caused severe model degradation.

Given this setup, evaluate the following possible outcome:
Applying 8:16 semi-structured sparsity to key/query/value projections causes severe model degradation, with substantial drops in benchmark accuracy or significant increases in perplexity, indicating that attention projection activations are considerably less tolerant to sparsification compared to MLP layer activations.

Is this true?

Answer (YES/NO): YES